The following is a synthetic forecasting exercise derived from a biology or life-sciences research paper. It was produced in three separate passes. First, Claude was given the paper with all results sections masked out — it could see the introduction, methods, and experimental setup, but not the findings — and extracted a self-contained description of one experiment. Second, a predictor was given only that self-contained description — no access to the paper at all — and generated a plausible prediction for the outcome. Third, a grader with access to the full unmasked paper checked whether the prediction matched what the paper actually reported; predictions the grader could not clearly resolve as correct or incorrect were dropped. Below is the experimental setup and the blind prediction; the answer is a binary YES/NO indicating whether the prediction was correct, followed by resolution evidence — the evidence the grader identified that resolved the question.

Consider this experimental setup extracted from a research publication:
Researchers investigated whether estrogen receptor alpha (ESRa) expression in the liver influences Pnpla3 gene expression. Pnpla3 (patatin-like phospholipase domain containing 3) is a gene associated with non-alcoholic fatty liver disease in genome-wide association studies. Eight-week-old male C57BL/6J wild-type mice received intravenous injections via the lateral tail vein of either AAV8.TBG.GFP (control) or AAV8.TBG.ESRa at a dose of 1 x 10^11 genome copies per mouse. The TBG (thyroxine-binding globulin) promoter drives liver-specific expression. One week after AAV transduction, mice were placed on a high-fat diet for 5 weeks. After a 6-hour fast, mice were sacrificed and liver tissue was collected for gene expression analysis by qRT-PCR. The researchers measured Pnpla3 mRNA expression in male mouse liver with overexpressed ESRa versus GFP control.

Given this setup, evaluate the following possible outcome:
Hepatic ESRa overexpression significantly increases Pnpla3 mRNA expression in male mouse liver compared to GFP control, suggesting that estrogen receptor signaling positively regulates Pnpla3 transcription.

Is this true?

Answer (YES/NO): NO